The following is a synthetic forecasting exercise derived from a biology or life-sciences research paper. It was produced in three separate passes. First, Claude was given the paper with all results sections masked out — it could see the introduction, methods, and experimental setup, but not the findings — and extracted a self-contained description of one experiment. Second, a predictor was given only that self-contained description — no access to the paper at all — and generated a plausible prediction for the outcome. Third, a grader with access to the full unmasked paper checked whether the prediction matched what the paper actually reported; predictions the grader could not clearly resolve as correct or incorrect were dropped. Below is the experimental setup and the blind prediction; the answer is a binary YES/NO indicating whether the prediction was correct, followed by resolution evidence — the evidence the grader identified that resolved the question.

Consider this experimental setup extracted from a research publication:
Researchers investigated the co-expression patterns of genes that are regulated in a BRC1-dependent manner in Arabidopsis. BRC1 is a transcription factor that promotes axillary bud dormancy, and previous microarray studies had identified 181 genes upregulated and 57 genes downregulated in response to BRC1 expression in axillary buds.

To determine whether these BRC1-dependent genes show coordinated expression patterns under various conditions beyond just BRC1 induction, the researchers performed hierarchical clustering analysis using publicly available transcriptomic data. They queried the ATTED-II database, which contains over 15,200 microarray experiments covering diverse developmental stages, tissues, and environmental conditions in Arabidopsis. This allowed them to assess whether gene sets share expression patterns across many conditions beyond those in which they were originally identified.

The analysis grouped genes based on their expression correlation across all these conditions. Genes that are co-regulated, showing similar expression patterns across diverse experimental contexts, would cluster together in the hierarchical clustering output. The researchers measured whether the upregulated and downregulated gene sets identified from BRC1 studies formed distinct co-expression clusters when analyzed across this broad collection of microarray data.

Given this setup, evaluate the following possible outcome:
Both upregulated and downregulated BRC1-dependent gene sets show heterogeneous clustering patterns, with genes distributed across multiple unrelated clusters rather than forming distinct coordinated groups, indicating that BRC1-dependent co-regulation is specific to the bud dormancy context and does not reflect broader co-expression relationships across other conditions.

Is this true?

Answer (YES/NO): NO